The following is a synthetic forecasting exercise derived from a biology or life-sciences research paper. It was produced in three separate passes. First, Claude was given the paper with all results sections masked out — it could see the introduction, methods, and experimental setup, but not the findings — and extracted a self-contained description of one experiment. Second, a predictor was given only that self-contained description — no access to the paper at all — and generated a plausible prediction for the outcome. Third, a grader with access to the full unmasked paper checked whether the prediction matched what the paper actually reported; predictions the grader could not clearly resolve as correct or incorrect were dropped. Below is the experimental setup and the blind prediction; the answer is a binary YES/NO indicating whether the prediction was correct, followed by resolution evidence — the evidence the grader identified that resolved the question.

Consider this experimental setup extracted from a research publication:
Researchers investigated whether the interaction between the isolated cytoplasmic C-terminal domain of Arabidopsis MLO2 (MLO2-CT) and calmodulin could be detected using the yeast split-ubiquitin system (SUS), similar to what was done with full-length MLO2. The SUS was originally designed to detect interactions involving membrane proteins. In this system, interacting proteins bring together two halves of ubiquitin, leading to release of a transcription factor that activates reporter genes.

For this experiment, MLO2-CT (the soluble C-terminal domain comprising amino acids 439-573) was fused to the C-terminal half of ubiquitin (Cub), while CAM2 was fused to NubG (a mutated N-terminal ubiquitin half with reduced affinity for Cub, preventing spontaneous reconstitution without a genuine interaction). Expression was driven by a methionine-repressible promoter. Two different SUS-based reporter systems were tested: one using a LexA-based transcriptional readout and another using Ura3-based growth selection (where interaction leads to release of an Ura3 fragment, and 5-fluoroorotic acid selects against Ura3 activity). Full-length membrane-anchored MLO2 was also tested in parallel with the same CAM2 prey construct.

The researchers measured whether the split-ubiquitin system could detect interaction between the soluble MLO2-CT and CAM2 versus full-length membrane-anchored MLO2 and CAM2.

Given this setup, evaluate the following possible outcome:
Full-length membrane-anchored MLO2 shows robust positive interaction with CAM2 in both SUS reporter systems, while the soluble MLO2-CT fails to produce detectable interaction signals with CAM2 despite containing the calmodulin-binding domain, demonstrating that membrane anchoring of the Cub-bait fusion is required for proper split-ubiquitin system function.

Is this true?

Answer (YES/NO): NO